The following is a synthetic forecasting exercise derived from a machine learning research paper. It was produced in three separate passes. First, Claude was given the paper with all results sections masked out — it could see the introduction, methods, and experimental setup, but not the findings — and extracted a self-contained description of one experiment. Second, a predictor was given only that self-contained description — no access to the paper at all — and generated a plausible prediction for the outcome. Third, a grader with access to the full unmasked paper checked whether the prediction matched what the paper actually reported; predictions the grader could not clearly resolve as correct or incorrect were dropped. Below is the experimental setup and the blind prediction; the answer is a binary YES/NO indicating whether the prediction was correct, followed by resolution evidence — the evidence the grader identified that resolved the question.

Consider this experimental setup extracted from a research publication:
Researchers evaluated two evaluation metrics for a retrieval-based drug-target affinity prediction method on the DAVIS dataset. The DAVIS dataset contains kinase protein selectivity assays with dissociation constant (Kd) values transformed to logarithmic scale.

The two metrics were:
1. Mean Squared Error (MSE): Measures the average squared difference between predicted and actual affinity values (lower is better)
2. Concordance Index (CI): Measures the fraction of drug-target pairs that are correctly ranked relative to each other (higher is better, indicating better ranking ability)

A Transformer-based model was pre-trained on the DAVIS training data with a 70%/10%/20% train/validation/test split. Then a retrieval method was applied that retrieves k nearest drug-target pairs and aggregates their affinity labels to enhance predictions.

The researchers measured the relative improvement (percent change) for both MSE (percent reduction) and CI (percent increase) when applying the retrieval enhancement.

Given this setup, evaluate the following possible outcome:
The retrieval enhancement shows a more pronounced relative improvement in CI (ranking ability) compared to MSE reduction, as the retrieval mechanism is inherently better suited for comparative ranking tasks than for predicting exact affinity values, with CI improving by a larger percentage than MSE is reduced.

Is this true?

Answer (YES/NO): NO